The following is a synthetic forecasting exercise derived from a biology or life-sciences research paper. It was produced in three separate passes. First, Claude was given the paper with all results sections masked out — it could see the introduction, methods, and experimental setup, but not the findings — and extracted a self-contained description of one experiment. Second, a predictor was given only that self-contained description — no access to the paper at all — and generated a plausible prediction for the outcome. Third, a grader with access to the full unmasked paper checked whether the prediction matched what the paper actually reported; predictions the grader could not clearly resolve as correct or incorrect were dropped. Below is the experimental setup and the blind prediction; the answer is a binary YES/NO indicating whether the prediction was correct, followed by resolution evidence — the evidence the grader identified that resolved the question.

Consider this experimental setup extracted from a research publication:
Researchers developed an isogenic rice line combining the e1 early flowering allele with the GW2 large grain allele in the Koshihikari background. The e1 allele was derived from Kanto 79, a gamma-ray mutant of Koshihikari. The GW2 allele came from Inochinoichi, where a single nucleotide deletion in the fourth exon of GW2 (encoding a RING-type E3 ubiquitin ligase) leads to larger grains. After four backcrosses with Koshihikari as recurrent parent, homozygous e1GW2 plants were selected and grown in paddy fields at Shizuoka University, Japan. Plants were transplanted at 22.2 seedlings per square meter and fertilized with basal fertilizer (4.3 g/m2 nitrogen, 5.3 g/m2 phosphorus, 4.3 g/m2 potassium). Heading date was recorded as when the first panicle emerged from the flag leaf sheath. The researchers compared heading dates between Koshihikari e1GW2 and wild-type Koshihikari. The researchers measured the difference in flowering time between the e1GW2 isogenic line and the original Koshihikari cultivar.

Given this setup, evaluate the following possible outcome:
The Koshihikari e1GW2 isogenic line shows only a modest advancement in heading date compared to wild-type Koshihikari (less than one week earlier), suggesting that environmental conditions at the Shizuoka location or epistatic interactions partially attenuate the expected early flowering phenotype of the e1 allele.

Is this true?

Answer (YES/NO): NO